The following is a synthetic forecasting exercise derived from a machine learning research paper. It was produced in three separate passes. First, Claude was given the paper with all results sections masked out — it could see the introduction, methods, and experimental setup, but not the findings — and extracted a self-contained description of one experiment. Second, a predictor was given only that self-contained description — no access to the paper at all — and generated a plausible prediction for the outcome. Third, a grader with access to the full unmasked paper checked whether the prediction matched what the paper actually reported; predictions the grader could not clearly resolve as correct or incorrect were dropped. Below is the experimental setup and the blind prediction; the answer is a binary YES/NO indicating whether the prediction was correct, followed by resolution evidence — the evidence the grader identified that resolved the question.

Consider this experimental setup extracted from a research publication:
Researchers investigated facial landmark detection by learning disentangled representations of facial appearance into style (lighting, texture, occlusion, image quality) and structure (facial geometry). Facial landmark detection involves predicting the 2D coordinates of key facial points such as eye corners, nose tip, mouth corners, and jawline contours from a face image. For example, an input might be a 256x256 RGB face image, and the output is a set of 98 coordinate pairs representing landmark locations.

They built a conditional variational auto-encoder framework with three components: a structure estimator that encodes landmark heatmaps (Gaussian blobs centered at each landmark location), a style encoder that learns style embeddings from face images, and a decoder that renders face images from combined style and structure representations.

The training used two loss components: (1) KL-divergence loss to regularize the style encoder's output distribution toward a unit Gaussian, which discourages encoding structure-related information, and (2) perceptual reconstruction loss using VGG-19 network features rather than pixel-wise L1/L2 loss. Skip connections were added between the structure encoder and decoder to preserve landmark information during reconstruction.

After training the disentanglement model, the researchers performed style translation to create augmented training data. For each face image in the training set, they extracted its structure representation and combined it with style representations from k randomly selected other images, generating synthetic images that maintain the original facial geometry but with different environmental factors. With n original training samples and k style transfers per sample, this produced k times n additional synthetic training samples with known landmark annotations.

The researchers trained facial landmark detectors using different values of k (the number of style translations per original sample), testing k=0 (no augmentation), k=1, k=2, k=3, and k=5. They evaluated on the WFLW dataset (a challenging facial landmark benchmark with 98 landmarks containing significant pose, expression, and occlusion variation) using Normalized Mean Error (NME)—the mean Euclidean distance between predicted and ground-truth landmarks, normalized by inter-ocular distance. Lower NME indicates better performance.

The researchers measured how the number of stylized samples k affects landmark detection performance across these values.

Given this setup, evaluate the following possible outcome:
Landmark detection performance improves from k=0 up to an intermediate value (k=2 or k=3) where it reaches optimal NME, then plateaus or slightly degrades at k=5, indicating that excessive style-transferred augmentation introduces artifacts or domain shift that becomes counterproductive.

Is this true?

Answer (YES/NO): NO